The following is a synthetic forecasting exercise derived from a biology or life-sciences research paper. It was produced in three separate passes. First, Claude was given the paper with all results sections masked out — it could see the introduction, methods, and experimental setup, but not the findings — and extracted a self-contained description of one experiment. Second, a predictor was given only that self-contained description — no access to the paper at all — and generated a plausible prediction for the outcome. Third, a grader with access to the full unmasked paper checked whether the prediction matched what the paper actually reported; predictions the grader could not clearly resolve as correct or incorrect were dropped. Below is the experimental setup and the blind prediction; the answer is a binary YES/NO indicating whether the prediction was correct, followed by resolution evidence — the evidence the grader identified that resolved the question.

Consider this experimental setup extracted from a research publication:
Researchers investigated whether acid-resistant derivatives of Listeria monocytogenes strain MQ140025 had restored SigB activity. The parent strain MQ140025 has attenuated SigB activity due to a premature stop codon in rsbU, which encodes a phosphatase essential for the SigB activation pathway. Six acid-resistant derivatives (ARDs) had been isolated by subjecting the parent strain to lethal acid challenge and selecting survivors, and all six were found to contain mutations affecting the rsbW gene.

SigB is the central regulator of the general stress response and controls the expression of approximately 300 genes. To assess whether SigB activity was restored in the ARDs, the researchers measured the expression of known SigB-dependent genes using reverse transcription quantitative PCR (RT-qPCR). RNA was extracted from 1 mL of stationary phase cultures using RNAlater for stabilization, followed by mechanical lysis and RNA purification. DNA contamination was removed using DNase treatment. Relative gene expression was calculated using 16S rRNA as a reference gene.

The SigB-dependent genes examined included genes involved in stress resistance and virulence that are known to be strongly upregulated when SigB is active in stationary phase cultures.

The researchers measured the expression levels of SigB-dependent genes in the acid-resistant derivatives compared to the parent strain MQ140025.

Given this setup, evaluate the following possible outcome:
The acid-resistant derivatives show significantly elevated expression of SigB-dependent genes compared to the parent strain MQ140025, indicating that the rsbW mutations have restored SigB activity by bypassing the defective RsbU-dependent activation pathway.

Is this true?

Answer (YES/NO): YES